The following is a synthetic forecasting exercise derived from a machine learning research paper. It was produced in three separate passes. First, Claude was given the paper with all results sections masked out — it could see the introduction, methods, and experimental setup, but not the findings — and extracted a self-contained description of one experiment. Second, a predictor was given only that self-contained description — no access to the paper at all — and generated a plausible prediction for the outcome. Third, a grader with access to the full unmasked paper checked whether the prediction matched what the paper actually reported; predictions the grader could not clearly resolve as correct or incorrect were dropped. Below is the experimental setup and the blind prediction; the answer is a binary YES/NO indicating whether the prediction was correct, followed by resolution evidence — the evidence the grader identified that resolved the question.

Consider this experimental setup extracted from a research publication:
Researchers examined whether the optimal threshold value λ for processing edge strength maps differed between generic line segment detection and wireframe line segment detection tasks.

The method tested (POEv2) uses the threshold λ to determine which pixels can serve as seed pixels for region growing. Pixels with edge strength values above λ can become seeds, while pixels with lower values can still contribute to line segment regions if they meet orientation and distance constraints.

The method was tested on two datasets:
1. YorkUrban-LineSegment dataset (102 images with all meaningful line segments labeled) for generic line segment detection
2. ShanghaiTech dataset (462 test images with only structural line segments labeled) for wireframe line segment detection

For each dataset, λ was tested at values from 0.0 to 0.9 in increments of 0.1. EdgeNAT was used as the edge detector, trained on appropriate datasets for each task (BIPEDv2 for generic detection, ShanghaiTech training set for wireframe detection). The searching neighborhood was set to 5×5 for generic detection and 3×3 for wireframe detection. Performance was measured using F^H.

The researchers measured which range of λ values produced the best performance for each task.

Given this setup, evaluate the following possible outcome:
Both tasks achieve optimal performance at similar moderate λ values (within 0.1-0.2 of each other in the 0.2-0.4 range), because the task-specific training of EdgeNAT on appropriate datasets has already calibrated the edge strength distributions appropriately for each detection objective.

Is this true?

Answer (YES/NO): NO